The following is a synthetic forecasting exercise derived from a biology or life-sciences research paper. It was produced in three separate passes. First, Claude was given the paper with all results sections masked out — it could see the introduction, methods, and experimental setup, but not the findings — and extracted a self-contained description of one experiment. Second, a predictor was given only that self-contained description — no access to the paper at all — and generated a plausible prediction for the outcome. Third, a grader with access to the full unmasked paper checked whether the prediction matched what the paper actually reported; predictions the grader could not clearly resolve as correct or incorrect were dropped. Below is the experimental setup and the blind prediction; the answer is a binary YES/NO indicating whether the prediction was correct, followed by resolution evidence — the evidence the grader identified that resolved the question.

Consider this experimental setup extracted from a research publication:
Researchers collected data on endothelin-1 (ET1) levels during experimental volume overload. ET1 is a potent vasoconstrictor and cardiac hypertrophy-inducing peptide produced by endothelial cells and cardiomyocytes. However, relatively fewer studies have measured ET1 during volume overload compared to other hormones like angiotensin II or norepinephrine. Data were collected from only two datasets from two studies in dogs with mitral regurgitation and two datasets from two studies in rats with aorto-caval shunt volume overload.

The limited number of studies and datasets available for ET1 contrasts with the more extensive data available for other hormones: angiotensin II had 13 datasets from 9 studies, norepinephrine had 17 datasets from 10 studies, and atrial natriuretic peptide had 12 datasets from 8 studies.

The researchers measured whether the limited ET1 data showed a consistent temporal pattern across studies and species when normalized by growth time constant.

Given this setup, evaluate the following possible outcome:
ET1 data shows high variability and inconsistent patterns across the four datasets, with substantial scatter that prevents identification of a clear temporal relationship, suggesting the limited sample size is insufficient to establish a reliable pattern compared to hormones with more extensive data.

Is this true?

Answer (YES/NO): NO